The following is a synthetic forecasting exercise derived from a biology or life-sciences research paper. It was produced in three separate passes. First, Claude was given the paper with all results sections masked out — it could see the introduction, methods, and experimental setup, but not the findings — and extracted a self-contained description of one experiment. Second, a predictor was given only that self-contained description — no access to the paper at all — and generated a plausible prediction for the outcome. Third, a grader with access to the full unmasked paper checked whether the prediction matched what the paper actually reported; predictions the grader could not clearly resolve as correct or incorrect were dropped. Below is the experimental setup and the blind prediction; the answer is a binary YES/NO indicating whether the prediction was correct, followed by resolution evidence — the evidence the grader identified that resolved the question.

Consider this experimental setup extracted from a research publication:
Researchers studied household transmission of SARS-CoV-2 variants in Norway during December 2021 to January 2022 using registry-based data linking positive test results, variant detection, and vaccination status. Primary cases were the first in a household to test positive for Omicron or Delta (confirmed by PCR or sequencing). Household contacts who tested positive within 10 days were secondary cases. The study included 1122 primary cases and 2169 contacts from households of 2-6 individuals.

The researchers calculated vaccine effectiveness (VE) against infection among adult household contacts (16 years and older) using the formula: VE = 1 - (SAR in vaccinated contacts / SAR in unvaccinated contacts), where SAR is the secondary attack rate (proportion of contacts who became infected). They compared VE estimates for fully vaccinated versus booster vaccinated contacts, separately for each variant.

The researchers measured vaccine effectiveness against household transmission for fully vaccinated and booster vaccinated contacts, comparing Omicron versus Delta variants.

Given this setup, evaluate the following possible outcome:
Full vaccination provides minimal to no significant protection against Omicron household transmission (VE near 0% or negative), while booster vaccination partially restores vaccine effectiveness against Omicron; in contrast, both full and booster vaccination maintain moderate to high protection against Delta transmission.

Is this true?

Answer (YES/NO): NO